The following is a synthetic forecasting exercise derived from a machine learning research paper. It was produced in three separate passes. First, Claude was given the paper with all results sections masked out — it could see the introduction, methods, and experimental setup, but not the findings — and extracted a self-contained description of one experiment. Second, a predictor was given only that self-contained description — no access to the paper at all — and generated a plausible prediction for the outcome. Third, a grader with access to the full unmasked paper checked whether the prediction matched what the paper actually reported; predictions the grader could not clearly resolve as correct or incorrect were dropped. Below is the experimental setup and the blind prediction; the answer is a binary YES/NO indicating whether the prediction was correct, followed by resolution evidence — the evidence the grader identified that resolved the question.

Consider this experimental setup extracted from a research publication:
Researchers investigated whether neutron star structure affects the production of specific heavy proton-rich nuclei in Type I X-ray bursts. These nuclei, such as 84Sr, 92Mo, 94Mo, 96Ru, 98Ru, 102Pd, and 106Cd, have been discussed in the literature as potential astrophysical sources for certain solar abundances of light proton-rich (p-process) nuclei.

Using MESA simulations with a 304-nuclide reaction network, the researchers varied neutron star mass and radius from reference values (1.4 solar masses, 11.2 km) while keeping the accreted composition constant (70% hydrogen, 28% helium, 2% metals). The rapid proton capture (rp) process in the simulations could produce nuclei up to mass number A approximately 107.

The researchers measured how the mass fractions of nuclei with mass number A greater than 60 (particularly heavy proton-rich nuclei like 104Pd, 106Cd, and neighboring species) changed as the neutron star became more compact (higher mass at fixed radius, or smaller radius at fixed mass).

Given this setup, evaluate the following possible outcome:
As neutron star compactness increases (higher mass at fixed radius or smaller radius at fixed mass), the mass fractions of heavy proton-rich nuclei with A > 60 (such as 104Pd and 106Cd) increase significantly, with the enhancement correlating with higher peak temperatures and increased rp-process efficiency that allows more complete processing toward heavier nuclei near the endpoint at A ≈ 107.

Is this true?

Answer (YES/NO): YES